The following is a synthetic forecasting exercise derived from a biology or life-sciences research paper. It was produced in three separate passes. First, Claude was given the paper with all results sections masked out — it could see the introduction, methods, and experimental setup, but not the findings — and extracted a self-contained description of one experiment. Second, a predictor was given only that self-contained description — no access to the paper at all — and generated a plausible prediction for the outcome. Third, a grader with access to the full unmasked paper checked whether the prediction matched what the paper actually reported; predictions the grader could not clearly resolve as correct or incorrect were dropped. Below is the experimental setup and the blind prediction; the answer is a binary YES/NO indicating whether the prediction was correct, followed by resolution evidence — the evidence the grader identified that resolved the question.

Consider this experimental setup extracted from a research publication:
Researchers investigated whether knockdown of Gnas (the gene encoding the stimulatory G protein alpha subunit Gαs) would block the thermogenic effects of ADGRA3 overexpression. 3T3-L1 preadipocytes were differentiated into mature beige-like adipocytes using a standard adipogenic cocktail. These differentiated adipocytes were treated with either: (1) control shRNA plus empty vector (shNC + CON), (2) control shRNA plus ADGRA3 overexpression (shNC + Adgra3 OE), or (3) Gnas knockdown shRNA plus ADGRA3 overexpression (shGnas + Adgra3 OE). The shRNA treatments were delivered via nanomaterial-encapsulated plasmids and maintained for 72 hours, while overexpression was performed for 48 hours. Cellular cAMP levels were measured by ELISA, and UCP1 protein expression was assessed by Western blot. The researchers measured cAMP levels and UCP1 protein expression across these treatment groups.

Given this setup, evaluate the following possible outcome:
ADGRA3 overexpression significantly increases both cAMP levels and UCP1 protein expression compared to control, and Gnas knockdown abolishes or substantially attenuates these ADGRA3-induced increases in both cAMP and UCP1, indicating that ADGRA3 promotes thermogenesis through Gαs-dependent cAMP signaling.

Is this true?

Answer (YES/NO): YES